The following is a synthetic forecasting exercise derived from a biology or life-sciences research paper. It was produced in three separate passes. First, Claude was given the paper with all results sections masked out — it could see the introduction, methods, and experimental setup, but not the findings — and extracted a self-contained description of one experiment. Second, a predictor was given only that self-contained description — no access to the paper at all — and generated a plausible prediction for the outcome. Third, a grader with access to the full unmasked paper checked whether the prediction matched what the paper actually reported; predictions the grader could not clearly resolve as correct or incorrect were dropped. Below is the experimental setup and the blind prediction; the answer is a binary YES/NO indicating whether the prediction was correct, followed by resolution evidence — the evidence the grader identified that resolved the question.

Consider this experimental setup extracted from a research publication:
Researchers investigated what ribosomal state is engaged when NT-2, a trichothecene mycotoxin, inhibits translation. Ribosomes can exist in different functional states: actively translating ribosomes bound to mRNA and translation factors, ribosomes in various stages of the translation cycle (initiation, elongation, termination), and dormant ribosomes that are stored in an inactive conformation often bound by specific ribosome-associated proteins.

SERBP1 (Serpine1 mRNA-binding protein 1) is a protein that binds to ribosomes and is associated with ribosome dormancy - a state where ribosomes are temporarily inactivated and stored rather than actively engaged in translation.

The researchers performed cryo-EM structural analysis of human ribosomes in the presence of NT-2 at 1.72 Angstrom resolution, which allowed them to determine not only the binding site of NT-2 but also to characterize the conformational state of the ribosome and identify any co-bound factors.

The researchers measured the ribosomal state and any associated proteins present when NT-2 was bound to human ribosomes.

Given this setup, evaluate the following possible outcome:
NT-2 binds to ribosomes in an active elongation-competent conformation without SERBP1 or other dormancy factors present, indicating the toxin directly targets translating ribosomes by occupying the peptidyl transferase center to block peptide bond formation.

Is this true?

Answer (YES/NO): NO